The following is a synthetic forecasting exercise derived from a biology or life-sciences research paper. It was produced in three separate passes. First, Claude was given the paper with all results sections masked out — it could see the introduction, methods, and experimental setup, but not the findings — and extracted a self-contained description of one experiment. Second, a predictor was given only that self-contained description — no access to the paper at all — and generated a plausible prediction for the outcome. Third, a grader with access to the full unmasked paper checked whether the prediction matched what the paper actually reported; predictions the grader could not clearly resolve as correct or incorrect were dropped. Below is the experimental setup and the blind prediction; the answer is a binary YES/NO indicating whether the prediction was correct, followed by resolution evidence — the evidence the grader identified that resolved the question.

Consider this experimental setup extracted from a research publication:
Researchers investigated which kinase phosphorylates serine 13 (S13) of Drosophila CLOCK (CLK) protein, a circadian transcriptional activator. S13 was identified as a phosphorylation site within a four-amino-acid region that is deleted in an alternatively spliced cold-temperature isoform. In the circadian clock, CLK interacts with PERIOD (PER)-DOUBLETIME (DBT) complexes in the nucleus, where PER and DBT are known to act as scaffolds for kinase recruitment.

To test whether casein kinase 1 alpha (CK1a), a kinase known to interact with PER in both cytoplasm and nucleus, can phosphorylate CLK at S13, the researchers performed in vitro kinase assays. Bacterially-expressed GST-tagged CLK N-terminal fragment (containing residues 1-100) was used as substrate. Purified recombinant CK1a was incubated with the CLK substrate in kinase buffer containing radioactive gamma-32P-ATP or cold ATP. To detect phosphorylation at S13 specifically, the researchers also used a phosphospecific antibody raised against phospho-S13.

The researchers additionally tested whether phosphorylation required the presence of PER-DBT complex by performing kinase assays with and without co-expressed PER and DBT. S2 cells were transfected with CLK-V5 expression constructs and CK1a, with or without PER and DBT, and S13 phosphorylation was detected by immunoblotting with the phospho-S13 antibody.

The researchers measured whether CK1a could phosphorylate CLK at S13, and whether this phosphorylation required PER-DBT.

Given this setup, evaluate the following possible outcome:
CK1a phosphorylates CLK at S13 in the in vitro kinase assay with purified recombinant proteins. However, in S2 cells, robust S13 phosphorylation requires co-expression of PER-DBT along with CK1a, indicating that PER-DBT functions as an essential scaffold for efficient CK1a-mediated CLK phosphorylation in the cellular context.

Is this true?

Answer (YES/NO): NO